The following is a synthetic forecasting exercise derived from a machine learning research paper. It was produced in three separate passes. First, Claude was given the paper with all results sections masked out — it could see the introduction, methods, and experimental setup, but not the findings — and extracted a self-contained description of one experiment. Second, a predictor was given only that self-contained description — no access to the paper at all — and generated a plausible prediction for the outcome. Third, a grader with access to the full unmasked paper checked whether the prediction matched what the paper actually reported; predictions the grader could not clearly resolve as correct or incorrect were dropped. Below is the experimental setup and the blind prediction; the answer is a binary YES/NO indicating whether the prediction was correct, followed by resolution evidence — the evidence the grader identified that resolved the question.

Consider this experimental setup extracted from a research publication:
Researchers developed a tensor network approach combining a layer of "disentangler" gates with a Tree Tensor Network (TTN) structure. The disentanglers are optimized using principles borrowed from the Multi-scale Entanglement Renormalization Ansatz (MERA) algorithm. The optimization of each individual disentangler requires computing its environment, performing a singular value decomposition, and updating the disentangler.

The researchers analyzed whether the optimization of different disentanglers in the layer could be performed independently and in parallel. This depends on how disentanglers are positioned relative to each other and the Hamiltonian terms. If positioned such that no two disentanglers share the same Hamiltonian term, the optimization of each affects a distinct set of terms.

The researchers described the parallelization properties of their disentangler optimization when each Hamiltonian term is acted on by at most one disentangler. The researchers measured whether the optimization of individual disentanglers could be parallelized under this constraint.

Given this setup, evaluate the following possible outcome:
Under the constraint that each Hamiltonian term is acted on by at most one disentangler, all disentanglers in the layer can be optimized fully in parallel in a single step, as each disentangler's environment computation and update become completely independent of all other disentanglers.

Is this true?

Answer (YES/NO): YES